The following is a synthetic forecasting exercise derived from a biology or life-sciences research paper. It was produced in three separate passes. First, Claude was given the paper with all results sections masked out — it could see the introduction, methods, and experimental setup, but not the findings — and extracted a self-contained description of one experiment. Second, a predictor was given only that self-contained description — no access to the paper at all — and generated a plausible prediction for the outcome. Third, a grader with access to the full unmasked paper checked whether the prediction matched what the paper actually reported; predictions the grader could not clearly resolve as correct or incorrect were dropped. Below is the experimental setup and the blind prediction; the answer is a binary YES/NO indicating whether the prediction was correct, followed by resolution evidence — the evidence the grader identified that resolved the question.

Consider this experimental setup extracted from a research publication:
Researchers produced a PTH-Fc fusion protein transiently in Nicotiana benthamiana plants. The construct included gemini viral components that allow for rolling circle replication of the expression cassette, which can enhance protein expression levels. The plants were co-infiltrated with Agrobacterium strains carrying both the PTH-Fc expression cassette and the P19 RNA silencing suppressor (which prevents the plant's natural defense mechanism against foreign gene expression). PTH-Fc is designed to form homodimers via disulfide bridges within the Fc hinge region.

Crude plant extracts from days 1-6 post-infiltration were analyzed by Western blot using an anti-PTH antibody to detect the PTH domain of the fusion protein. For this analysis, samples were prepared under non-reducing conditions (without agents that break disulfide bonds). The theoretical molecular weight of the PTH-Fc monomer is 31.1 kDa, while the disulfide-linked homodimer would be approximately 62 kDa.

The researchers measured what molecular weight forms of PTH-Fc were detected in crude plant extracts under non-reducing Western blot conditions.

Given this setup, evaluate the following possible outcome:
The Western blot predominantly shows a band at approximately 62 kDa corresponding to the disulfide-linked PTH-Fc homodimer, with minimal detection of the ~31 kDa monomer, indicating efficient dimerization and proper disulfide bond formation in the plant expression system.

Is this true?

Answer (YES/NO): NO